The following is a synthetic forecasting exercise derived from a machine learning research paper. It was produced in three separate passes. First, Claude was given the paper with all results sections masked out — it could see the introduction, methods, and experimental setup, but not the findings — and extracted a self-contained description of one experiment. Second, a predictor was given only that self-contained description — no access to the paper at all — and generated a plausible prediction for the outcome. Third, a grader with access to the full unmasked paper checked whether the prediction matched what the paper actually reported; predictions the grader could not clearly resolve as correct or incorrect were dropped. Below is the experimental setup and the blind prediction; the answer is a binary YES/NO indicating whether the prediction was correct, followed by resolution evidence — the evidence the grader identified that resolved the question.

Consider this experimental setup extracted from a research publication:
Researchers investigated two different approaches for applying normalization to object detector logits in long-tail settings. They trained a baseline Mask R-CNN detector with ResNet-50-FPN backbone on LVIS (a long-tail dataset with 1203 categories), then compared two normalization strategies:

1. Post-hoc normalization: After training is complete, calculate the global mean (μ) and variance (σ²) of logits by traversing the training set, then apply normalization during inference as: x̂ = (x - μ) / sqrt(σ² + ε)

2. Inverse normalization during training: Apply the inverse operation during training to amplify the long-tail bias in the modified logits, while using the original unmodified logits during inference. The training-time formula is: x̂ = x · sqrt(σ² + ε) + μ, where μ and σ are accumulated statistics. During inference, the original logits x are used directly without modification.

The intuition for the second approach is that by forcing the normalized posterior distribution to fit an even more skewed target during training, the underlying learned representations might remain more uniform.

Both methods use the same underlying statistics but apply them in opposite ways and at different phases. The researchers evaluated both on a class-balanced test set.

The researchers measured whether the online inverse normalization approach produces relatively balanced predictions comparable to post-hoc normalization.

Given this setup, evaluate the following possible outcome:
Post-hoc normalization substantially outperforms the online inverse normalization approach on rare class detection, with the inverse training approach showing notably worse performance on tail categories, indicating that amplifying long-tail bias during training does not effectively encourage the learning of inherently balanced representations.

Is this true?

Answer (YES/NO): NO